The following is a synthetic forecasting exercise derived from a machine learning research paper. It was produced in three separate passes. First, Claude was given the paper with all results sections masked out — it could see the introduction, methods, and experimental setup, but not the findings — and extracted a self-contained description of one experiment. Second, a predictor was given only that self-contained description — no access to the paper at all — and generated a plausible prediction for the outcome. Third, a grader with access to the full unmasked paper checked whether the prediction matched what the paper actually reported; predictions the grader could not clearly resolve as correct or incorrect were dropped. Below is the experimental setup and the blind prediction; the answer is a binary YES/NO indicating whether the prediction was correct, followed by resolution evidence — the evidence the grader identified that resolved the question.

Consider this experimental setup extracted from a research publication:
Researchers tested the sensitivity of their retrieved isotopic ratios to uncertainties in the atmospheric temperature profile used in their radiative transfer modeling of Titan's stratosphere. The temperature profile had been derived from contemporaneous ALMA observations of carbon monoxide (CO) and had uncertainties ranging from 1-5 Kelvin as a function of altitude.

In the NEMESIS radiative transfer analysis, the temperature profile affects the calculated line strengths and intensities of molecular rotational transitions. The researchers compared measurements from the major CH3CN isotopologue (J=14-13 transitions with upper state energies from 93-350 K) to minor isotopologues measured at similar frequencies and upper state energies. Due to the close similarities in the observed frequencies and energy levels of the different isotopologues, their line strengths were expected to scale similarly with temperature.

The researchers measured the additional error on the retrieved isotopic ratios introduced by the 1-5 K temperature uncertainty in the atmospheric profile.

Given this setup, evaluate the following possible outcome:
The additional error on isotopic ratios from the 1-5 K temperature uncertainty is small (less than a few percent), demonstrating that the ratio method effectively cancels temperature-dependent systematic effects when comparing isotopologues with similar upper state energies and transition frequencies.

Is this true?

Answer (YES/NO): YES